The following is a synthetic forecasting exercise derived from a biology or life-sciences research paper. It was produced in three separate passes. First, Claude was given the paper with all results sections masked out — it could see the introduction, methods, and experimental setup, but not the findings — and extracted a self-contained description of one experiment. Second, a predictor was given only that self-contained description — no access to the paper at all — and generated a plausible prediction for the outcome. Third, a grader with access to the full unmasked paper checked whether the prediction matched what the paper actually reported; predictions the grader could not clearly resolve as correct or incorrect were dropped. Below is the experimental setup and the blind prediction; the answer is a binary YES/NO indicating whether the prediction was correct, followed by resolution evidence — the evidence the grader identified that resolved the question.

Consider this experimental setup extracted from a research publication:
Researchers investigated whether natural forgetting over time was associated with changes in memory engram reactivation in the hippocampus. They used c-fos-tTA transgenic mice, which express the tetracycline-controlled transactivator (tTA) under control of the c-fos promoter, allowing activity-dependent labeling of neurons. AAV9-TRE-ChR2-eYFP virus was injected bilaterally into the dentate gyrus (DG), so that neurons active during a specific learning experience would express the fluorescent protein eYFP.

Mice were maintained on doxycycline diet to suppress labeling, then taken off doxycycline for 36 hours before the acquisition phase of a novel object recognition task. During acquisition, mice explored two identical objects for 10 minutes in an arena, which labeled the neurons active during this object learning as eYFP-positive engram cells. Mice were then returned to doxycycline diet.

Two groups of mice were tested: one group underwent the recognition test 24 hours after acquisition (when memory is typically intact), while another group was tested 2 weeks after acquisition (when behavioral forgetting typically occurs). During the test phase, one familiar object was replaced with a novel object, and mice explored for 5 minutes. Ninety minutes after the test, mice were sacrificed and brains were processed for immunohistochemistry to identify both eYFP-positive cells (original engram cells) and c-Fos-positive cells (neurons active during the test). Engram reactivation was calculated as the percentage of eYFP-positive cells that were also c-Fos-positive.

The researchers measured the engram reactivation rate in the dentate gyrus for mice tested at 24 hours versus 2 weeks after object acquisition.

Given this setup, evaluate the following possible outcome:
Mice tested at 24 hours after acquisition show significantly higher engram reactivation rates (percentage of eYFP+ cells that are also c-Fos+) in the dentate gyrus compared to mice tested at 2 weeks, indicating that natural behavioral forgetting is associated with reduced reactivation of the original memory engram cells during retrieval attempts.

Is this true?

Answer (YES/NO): YES